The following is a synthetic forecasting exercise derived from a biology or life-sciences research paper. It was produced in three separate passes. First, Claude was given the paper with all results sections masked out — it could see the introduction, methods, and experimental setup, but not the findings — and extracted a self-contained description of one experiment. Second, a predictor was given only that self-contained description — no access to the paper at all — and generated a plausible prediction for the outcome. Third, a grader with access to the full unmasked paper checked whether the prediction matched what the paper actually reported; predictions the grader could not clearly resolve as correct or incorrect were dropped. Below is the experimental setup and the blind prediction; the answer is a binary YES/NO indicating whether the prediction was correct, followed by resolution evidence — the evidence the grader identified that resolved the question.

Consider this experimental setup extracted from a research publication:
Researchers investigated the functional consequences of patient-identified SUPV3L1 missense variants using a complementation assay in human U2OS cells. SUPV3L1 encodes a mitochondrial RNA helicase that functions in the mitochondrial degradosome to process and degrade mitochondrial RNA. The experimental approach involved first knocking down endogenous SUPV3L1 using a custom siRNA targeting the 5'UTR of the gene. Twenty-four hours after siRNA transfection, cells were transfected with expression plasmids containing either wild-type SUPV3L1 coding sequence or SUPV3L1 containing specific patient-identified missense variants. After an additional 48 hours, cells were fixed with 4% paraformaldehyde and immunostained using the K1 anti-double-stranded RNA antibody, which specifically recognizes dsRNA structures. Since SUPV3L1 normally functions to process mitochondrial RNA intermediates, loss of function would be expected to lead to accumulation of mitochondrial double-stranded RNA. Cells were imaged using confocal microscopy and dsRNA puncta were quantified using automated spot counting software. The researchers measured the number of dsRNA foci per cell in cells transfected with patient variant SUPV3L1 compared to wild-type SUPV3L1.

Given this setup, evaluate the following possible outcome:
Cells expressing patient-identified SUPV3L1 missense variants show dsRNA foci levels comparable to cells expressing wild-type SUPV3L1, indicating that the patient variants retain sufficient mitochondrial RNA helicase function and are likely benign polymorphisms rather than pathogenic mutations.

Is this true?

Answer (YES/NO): NO